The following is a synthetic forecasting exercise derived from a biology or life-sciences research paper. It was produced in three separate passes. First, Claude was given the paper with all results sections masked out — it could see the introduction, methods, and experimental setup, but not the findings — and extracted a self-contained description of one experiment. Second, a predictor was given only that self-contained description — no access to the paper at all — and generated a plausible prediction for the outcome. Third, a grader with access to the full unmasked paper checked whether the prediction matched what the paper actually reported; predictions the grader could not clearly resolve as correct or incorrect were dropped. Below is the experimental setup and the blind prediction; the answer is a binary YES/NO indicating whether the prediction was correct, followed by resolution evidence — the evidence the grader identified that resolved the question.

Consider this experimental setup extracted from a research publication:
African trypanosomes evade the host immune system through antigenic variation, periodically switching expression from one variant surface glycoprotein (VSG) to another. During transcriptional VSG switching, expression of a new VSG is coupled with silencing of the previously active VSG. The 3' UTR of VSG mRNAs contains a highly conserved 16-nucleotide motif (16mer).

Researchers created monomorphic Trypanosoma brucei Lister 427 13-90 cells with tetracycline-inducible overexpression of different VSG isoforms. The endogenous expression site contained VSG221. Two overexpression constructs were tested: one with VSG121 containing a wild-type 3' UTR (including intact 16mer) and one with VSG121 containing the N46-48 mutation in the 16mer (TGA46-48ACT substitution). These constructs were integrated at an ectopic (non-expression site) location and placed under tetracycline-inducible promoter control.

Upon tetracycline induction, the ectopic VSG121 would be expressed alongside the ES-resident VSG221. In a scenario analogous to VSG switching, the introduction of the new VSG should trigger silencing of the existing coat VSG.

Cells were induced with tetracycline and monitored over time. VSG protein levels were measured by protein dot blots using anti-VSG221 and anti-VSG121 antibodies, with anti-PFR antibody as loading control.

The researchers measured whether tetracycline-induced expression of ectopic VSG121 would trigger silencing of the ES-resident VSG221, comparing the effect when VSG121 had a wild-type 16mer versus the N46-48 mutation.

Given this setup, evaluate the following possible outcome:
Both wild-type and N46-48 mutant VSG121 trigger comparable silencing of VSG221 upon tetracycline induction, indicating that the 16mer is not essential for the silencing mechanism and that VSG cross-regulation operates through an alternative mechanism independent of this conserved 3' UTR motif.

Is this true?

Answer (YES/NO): NO